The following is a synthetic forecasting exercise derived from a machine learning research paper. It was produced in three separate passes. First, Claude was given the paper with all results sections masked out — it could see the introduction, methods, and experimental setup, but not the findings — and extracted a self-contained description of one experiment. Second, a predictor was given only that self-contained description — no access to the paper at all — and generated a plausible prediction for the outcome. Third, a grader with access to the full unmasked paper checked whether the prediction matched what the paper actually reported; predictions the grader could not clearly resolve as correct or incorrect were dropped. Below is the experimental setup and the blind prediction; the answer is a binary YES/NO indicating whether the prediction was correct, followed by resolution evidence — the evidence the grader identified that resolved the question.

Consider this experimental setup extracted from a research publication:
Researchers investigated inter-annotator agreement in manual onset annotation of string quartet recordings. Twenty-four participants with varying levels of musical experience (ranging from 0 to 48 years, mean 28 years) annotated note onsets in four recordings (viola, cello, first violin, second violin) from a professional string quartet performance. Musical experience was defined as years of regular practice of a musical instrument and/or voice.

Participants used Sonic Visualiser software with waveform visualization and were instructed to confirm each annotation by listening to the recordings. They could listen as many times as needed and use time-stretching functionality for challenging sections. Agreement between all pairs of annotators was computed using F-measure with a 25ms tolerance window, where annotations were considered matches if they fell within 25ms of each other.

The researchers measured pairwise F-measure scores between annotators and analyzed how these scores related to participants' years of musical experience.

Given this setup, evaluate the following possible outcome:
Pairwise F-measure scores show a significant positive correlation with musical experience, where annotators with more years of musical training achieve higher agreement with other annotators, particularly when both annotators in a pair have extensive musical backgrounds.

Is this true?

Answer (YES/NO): YES